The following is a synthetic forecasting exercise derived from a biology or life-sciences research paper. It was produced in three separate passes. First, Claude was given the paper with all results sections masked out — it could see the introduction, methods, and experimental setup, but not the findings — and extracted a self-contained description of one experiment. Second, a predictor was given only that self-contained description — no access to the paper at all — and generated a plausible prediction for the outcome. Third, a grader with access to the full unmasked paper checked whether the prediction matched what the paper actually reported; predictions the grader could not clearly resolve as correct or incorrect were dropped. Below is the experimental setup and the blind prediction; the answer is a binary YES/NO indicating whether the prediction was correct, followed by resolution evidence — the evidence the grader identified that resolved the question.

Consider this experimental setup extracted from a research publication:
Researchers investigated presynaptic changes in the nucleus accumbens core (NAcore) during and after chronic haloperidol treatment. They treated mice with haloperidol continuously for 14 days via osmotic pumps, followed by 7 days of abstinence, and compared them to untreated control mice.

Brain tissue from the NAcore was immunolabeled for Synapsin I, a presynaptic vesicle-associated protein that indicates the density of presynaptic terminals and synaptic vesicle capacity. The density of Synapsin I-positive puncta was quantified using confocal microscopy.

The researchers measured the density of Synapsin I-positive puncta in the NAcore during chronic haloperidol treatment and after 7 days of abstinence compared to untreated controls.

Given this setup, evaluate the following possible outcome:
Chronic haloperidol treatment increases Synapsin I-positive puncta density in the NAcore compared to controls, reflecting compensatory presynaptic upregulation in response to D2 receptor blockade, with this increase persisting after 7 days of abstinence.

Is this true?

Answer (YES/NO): YES